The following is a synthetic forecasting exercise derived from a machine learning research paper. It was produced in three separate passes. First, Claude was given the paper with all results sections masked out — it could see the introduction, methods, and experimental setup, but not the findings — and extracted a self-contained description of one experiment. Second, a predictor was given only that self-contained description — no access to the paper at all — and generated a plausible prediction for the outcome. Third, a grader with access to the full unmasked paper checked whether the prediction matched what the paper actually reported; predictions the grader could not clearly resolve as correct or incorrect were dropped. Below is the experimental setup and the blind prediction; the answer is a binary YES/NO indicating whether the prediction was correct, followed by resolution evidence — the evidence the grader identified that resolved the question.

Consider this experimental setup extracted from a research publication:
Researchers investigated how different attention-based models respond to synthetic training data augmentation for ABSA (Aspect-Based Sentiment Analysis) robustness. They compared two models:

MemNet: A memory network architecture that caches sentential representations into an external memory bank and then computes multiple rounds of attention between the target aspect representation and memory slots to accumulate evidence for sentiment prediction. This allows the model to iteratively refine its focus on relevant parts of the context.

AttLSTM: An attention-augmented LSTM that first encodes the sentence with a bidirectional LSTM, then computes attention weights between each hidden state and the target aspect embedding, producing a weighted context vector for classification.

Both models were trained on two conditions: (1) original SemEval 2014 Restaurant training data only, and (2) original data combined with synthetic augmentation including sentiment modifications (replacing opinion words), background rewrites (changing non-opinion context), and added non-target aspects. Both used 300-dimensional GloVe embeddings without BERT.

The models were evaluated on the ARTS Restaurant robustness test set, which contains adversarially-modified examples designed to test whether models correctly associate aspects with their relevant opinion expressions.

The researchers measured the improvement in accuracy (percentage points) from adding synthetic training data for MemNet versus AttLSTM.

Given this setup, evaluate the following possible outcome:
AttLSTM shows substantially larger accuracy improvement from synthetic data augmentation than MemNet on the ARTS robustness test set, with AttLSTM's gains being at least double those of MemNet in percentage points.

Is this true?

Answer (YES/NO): NO